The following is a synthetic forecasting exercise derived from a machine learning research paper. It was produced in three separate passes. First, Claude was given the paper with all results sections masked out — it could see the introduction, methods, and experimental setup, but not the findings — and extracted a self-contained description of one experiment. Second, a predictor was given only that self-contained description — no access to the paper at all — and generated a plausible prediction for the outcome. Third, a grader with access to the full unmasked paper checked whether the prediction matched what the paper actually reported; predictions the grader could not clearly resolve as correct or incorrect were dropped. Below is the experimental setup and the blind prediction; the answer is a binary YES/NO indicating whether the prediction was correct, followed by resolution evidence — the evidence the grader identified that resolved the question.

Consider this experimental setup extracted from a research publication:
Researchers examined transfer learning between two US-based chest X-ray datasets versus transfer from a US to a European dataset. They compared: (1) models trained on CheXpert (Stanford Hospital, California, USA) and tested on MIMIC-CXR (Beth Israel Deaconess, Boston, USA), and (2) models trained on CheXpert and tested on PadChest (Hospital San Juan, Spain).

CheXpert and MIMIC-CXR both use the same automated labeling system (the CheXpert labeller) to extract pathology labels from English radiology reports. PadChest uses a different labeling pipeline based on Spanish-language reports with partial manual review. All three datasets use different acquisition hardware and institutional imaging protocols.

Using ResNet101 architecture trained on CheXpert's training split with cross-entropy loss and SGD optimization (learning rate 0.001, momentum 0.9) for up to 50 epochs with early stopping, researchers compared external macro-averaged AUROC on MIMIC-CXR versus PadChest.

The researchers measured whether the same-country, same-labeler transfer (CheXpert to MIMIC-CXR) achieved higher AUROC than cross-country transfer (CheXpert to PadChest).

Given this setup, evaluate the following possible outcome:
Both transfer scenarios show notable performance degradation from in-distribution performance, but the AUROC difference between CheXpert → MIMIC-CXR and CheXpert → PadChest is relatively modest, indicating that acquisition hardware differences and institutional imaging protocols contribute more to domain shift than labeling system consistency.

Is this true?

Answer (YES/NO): NO